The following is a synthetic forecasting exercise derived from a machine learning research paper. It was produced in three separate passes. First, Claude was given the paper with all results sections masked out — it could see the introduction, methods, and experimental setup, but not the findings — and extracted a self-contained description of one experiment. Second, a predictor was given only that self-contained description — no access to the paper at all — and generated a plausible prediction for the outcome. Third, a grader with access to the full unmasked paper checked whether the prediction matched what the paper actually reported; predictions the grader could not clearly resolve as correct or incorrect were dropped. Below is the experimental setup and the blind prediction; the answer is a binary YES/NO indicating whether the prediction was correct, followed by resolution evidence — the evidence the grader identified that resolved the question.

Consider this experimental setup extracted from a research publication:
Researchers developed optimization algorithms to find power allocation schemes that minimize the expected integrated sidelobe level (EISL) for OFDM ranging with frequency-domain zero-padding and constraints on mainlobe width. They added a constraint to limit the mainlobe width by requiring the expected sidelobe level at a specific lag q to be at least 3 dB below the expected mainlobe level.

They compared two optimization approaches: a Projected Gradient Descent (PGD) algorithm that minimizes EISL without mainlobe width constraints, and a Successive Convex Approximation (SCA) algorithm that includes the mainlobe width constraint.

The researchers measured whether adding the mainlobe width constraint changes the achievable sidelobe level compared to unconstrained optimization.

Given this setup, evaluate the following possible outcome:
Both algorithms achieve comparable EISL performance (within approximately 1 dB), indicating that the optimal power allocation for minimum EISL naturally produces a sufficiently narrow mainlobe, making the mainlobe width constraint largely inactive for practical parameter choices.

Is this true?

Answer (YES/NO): NO